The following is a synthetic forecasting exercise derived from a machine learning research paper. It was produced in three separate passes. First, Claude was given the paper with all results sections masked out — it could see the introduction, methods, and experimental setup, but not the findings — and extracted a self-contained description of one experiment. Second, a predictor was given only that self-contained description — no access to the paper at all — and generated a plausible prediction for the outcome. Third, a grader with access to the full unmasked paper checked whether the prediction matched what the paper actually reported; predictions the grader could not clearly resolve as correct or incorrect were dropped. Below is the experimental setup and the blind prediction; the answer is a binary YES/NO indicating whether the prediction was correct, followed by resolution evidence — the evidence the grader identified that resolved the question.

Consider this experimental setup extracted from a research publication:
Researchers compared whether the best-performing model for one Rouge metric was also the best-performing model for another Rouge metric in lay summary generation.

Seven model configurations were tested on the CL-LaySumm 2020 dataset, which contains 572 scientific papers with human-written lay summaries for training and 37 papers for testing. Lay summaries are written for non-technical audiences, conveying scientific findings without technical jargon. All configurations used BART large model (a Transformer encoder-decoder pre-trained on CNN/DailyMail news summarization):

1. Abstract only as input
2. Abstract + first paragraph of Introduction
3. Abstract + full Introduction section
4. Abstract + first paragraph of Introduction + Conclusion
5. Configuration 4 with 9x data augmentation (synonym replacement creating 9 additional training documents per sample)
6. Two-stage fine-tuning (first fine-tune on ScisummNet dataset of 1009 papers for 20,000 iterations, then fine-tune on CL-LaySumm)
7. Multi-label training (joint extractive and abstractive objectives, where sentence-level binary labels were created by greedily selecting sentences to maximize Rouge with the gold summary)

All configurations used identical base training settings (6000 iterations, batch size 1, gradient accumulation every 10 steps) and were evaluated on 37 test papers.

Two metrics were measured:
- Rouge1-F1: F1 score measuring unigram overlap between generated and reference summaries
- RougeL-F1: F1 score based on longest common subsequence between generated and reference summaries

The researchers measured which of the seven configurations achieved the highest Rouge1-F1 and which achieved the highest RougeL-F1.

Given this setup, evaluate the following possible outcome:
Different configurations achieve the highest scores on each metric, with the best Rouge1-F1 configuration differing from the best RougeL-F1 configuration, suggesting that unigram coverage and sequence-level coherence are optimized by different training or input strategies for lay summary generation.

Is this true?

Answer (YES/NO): YES